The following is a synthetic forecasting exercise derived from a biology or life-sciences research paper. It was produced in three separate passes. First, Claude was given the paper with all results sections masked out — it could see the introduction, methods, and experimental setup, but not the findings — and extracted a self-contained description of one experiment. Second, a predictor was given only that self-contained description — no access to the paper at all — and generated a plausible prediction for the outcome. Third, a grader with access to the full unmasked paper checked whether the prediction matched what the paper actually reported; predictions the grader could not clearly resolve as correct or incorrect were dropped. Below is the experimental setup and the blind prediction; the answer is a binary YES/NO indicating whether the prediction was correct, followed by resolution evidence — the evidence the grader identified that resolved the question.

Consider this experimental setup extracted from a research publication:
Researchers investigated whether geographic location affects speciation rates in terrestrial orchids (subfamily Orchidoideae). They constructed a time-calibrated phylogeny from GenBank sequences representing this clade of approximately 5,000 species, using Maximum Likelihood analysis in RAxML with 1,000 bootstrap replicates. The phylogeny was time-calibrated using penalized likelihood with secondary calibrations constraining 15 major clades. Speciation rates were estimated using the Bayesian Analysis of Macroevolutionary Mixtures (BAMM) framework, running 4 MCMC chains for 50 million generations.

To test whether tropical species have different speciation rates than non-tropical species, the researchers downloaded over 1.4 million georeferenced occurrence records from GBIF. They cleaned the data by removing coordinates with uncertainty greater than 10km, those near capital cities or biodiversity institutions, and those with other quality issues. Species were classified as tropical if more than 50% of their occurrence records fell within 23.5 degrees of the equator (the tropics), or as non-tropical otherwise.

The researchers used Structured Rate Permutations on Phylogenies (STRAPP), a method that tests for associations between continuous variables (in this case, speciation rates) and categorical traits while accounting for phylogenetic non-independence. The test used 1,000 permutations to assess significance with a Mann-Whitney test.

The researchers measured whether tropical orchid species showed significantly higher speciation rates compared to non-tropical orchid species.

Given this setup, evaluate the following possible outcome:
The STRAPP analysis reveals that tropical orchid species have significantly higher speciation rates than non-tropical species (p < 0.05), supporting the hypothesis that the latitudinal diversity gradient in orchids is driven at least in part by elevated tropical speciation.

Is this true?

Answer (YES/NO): NO